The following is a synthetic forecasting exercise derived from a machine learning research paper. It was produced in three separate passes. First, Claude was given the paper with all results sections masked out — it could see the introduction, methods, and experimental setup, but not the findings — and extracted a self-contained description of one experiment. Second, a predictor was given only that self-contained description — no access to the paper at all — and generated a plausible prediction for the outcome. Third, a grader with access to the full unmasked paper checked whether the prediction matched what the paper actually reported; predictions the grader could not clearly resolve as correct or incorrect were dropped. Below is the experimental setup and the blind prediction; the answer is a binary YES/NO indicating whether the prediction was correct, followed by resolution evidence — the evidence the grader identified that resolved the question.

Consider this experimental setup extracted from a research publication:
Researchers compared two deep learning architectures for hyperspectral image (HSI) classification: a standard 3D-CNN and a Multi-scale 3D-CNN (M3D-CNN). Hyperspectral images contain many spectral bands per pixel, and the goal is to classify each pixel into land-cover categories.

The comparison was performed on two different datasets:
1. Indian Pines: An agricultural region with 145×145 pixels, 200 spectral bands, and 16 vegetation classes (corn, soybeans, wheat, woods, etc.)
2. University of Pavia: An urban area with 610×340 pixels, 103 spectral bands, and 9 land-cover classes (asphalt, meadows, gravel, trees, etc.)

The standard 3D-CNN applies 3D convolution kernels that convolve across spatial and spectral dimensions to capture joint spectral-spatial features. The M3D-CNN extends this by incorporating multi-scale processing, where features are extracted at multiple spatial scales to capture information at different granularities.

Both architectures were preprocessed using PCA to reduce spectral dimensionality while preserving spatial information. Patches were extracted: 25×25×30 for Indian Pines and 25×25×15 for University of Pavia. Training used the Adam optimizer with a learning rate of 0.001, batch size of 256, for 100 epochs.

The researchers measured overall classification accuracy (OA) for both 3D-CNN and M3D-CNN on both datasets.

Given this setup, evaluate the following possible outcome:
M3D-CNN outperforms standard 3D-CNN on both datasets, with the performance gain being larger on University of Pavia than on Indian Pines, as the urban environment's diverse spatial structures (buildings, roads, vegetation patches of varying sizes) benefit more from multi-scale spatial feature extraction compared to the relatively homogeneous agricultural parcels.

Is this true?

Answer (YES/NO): NO